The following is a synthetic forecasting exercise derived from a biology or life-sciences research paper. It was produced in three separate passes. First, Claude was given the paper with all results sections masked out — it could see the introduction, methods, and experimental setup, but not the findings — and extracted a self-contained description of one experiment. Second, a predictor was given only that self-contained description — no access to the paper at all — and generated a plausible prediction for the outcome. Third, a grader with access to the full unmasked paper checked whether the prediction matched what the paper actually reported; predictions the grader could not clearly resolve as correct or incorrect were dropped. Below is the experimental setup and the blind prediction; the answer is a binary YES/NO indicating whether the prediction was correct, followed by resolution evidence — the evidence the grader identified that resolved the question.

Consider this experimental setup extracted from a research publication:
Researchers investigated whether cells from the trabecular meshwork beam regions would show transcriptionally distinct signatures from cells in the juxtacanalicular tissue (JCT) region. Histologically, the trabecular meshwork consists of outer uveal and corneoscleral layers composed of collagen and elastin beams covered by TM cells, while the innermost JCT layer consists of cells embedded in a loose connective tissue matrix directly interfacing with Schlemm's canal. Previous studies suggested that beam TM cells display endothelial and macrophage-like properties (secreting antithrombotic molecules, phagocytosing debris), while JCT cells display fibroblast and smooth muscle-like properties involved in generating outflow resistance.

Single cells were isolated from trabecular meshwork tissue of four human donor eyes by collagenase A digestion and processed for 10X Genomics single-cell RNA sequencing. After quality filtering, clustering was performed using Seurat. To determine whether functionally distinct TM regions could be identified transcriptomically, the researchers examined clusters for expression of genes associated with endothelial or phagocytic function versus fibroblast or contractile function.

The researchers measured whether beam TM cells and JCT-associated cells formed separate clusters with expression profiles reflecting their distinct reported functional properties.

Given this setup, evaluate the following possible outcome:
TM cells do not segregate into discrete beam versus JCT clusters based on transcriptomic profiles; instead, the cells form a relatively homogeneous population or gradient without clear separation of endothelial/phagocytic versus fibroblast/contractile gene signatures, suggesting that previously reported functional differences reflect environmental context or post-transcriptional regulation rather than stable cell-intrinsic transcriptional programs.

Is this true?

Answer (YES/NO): NO